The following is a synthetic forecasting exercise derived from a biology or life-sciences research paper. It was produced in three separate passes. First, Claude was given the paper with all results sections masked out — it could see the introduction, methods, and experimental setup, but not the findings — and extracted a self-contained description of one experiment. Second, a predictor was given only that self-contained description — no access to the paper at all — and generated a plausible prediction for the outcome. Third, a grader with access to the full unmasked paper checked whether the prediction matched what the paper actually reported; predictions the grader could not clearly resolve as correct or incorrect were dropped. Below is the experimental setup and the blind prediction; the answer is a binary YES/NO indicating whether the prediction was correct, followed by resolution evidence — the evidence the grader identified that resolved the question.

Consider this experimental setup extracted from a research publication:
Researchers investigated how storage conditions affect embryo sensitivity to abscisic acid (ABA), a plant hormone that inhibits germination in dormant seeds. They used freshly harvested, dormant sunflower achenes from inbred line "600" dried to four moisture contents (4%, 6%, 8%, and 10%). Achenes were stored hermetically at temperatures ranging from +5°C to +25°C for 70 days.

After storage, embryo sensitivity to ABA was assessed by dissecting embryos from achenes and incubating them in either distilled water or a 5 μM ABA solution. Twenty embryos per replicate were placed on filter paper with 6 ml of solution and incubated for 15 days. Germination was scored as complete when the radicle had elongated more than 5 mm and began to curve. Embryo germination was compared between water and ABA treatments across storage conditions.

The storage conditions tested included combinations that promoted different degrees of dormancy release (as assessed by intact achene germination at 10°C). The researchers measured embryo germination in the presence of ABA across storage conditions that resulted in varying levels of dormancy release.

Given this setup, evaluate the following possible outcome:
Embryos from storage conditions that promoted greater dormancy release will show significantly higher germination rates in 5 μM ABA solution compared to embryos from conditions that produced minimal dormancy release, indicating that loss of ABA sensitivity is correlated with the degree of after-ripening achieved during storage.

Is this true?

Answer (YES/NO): YES